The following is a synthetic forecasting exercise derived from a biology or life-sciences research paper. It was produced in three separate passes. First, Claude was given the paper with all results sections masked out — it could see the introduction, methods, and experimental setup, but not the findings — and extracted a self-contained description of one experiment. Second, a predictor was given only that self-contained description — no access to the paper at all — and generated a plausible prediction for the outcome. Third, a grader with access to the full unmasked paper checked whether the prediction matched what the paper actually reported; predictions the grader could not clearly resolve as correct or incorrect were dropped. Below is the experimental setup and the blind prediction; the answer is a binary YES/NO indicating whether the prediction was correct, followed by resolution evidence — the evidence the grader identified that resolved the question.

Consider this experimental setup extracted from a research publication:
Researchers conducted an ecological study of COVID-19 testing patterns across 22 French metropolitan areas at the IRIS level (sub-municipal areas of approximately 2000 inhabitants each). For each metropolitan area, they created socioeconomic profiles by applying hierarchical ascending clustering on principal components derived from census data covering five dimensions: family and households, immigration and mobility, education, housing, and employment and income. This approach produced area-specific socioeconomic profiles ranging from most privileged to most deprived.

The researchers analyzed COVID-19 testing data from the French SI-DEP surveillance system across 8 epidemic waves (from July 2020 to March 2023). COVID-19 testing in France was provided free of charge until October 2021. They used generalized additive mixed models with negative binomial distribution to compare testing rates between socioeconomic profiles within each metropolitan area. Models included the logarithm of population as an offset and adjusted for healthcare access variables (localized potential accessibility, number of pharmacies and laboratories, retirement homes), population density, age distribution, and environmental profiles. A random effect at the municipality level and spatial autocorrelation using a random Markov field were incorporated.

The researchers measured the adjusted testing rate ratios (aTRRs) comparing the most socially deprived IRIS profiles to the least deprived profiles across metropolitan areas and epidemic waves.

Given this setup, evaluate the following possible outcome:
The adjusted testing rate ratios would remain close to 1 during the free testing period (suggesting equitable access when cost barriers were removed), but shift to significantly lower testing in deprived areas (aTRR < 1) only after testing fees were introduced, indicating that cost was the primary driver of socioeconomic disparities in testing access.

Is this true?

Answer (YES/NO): NO